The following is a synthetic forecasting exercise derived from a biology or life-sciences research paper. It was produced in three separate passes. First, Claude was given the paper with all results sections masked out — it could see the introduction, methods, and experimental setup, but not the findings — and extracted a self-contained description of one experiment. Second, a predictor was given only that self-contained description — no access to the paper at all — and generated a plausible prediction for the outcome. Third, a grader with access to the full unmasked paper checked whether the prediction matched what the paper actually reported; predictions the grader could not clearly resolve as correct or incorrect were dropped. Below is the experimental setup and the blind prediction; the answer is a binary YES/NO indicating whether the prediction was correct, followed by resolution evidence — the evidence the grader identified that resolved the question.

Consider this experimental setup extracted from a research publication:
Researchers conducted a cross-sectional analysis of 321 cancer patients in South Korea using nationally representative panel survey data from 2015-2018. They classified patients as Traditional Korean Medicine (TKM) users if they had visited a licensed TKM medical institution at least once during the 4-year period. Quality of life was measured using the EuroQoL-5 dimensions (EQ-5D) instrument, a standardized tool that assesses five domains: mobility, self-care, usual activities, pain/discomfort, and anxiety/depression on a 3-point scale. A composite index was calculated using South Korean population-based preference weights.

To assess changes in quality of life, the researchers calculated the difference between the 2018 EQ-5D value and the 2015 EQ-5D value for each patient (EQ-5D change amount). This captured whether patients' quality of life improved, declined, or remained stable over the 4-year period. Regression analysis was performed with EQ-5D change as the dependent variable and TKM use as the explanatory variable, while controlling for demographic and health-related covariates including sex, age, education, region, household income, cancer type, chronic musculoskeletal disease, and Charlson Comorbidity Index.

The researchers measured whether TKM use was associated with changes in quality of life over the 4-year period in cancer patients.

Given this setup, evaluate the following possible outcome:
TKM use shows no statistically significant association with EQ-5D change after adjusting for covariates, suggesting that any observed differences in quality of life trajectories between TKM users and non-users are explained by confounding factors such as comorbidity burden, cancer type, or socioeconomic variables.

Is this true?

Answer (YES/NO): NO